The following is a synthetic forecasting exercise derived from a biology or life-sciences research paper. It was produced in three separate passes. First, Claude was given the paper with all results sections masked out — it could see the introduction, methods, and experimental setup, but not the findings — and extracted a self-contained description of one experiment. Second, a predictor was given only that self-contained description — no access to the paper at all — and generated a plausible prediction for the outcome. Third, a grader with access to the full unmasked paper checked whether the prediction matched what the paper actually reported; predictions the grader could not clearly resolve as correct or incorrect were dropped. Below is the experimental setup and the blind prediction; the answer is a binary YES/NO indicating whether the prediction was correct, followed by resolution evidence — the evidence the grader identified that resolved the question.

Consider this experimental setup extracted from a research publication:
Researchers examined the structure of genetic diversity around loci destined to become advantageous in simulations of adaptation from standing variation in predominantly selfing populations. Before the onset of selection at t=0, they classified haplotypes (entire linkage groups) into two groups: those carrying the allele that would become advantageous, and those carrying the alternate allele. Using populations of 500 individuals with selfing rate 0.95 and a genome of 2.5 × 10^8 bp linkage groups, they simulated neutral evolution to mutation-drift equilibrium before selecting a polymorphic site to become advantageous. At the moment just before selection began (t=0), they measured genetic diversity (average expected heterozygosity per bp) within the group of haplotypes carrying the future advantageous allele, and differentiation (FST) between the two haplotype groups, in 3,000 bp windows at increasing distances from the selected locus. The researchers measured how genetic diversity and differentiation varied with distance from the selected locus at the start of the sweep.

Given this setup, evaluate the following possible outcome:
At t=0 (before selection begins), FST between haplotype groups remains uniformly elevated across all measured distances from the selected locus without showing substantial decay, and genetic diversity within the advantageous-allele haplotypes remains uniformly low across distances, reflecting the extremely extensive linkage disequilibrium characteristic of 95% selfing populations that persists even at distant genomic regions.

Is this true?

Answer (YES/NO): NO